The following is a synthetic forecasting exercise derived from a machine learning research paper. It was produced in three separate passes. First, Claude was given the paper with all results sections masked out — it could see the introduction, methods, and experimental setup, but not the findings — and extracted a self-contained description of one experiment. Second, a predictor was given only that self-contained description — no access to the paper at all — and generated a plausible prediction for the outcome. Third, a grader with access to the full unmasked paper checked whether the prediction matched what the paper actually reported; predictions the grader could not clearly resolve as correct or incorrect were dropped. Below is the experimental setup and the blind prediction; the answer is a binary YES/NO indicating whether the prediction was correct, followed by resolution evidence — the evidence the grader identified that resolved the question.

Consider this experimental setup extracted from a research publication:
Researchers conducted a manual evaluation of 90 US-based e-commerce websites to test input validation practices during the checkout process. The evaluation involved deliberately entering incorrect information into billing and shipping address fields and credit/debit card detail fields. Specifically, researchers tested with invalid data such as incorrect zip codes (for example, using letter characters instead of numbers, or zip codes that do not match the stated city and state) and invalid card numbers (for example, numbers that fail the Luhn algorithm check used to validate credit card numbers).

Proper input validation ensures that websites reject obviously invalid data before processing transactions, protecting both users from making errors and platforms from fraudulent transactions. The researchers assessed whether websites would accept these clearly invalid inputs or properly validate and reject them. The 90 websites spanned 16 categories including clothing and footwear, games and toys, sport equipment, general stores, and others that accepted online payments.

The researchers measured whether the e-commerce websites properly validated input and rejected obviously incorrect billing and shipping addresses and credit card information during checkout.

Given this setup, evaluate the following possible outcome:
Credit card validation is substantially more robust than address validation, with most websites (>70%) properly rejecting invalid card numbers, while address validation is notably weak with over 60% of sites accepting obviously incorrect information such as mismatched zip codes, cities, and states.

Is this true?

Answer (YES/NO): NO